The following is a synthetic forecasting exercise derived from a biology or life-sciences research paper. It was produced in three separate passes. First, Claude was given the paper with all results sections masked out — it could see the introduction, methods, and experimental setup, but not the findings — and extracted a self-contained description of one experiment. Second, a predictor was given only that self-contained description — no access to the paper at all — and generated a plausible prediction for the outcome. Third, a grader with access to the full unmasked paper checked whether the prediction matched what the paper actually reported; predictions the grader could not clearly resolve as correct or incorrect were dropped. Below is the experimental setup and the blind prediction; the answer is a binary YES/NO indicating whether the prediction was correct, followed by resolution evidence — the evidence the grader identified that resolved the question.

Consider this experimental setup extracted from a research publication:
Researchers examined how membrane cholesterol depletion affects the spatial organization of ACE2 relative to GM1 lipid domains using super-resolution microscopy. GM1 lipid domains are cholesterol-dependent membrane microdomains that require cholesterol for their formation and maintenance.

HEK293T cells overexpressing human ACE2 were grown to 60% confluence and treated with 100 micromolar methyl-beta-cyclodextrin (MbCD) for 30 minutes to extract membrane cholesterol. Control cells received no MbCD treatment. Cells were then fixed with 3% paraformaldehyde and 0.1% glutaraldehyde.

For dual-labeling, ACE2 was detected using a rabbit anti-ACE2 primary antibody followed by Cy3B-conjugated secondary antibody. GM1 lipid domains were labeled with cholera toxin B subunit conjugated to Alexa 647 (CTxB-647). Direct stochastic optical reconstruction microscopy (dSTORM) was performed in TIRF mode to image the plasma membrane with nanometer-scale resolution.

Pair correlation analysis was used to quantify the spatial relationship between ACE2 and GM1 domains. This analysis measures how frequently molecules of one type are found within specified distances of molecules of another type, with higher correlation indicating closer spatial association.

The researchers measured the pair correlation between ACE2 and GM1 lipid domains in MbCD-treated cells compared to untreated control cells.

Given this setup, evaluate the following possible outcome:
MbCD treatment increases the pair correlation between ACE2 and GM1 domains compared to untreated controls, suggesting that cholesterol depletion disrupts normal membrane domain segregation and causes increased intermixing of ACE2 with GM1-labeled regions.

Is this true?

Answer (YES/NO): NO